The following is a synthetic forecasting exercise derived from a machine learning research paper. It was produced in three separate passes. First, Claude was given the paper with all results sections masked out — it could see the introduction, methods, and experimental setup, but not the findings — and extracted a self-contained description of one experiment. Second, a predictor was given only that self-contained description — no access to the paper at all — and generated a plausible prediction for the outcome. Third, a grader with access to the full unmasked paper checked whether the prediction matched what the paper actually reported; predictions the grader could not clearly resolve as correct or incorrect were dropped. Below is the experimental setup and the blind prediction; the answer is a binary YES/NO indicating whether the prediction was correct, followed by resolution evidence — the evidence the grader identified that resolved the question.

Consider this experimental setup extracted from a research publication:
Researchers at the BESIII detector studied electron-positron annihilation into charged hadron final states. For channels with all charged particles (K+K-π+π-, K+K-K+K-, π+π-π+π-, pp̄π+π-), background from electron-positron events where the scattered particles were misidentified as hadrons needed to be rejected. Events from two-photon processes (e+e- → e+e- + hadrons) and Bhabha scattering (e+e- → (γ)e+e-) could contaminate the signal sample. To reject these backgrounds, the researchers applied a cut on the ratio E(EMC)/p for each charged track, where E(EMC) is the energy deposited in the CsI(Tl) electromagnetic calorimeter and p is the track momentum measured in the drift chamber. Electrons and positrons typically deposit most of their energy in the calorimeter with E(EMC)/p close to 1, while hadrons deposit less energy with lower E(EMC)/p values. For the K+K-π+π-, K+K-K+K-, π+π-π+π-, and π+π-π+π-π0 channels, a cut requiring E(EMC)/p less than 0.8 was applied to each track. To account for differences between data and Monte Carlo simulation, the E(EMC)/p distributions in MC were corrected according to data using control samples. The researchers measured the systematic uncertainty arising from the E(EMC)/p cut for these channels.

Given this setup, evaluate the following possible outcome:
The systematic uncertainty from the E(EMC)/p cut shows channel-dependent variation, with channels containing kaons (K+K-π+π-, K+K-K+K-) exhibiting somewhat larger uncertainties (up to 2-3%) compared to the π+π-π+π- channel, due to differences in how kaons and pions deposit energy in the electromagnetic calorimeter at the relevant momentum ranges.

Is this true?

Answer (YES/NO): NO